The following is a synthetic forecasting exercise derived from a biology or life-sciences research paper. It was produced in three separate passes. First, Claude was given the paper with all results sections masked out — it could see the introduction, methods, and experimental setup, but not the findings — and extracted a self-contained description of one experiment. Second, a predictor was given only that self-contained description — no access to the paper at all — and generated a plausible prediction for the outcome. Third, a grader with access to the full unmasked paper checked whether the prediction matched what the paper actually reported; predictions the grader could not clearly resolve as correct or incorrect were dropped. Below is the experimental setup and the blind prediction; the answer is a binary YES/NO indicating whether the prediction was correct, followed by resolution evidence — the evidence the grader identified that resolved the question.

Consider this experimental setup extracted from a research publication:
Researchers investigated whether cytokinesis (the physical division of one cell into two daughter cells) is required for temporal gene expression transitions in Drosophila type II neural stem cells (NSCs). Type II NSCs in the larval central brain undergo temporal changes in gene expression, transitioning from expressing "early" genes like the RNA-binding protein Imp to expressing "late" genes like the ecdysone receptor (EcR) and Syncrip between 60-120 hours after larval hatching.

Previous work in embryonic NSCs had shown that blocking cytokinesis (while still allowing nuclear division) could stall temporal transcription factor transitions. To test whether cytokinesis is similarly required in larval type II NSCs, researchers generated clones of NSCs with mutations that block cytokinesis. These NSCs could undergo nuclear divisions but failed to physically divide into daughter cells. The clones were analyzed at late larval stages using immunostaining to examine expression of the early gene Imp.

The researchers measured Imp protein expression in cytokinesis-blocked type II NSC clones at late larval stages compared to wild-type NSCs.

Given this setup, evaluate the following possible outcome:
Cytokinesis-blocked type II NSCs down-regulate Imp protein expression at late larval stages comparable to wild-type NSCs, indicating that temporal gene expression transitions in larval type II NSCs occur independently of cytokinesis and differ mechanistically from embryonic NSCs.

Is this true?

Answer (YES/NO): NO